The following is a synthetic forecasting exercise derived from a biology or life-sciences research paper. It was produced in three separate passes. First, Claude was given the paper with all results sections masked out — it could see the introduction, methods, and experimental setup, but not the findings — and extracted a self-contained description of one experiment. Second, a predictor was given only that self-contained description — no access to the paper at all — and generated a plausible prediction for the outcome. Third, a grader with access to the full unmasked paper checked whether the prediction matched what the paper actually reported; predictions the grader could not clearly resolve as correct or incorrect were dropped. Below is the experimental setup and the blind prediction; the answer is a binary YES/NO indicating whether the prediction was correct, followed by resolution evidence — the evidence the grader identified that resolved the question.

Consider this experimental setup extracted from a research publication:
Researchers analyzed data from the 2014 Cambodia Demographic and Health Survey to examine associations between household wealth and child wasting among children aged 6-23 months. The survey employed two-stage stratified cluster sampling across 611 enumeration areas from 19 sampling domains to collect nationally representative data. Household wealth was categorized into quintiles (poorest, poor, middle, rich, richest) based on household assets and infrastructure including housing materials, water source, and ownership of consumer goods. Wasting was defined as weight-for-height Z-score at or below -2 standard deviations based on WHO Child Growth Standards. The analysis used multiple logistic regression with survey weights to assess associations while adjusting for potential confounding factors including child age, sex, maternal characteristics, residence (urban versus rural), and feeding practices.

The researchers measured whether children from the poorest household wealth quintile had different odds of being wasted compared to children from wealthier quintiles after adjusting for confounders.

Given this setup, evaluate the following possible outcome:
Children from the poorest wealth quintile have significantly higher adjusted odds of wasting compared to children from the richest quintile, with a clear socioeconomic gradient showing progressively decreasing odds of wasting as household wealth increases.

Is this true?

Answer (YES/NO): NO